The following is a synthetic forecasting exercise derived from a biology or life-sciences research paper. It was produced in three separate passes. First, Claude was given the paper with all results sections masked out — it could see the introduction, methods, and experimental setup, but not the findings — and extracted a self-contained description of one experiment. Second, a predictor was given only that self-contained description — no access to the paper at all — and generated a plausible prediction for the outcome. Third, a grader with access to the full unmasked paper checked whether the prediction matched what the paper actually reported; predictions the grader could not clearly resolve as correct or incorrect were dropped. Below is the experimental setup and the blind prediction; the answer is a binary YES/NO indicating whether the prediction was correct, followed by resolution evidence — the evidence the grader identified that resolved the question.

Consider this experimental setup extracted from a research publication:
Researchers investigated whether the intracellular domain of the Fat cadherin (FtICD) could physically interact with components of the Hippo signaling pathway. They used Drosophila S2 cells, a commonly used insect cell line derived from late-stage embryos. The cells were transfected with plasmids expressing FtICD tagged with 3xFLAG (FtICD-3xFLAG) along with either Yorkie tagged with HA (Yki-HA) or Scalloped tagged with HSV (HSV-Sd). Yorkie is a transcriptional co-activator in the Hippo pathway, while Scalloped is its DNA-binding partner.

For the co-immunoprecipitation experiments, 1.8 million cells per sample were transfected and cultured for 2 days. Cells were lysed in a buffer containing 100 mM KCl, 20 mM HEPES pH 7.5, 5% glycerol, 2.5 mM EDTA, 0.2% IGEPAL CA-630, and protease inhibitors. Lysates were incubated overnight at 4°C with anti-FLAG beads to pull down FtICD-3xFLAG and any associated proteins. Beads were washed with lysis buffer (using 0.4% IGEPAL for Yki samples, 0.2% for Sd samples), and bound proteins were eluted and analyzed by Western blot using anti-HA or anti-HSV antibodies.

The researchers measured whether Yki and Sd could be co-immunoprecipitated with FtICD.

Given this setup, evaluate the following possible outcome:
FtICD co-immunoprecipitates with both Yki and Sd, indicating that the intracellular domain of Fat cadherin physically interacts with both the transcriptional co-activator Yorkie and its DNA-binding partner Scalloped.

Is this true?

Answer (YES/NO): YES